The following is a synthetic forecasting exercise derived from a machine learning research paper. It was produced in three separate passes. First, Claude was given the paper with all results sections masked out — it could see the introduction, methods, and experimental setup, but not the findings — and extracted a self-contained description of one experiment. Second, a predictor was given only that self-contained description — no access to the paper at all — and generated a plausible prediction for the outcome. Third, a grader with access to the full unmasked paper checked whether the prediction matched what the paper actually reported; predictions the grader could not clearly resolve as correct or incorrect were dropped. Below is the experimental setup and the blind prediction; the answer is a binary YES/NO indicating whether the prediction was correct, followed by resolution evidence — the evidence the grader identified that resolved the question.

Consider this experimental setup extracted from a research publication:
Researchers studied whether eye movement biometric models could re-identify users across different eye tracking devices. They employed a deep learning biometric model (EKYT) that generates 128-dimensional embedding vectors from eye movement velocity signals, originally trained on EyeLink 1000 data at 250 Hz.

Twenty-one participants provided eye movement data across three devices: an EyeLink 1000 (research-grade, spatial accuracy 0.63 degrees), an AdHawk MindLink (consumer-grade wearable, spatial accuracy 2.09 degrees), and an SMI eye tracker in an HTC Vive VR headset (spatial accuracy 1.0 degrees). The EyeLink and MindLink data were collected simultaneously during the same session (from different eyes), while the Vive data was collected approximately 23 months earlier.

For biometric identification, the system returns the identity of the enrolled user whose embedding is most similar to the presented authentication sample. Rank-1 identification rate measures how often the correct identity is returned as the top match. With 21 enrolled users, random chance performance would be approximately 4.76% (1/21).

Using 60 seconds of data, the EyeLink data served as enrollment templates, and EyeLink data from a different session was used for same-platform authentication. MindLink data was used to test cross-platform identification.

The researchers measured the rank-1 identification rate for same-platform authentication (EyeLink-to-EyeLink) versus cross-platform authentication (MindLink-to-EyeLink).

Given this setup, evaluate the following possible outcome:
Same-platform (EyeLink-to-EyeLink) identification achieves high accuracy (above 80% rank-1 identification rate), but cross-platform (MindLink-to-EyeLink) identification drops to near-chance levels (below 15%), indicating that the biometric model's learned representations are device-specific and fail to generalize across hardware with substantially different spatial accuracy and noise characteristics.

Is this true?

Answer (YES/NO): YES